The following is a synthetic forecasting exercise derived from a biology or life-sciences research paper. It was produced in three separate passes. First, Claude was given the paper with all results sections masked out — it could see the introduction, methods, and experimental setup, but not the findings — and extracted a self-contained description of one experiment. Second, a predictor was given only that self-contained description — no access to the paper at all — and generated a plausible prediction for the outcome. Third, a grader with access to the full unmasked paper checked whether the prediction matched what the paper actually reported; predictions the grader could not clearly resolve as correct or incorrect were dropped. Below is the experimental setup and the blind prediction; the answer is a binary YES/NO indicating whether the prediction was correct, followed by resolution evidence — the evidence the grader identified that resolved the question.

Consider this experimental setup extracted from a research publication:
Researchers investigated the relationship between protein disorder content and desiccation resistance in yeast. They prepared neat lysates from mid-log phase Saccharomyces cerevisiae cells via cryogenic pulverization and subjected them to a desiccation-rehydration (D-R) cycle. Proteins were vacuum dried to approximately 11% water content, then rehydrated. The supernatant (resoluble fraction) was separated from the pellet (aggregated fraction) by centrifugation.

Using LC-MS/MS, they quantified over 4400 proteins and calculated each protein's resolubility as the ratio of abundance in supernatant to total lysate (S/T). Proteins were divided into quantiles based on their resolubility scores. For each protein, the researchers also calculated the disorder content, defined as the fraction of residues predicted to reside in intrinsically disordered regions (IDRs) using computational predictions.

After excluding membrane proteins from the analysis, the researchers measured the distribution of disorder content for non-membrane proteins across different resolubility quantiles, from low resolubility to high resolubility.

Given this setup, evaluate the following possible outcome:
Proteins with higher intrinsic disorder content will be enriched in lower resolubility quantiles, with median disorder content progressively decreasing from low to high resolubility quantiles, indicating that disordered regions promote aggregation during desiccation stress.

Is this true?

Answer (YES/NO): YES